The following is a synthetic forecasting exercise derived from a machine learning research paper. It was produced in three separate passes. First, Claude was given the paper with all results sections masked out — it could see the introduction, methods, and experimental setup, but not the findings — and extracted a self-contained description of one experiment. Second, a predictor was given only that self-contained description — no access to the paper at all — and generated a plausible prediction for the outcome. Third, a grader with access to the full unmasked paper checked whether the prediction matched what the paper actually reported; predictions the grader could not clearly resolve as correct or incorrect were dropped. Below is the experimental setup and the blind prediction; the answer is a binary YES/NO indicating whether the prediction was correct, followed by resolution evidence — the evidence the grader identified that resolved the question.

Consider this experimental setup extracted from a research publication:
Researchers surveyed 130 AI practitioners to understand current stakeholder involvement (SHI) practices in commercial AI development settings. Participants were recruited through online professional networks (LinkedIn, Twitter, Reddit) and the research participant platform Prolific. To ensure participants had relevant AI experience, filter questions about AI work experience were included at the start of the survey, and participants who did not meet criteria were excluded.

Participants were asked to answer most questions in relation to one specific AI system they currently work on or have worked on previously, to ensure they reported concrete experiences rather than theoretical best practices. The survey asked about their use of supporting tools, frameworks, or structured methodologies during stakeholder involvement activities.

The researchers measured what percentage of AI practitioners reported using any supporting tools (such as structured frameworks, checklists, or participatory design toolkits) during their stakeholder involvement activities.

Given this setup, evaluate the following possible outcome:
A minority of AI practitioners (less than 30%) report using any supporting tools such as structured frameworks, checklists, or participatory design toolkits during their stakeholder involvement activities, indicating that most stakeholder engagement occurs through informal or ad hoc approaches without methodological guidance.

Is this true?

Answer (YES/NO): YES